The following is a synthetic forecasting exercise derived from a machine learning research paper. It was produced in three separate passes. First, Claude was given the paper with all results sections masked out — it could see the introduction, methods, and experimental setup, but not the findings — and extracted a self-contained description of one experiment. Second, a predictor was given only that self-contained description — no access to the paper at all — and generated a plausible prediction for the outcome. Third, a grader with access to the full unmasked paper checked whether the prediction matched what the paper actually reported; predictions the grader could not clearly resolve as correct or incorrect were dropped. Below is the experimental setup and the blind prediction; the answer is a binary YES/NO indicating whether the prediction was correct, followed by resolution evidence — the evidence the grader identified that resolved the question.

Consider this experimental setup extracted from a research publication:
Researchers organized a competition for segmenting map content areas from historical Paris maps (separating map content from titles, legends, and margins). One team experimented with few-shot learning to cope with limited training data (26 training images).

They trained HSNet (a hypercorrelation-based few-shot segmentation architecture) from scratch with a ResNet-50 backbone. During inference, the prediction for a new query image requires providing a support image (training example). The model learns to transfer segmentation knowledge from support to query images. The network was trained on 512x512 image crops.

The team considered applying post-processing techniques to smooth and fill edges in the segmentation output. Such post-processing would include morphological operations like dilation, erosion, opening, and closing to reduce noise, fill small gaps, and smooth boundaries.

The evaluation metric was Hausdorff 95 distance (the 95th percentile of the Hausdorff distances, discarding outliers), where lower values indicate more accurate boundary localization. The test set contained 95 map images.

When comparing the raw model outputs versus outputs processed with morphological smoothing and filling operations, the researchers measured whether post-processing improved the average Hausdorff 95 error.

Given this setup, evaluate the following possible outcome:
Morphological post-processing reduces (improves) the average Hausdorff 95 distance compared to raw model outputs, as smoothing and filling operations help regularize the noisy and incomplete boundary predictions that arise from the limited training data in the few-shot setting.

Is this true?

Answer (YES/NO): NO